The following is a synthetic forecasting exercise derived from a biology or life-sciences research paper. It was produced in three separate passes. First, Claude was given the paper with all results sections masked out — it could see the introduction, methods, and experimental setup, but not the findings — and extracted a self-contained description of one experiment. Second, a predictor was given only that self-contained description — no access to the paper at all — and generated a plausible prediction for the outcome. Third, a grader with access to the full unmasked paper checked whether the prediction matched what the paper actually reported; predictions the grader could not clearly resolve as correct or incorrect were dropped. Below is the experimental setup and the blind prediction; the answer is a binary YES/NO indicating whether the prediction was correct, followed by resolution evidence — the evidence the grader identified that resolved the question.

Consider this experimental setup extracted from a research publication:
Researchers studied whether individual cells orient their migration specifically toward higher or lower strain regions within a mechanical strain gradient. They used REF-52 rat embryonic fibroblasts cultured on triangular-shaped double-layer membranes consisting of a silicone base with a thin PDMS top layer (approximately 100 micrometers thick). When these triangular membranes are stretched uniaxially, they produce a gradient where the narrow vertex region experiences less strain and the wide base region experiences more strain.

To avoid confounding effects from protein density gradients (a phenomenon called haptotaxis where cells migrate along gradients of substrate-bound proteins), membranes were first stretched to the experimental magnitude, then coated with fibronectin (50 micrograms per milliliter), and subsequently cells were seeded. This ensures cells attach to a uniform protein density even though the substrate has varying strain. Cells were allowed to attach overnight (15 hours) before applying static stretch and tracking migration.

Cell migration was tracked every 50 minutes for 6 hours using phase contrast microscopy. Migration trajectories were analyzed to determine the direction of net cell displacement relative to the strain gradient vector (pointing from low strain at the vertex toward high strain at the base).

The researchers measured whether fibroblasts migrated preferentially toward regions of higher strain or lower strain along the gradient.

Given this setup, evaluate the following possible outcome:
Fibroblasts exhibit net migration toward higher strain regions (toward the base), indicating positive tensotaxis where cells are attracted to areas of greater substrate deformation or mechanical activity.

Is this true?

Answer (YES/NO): NO